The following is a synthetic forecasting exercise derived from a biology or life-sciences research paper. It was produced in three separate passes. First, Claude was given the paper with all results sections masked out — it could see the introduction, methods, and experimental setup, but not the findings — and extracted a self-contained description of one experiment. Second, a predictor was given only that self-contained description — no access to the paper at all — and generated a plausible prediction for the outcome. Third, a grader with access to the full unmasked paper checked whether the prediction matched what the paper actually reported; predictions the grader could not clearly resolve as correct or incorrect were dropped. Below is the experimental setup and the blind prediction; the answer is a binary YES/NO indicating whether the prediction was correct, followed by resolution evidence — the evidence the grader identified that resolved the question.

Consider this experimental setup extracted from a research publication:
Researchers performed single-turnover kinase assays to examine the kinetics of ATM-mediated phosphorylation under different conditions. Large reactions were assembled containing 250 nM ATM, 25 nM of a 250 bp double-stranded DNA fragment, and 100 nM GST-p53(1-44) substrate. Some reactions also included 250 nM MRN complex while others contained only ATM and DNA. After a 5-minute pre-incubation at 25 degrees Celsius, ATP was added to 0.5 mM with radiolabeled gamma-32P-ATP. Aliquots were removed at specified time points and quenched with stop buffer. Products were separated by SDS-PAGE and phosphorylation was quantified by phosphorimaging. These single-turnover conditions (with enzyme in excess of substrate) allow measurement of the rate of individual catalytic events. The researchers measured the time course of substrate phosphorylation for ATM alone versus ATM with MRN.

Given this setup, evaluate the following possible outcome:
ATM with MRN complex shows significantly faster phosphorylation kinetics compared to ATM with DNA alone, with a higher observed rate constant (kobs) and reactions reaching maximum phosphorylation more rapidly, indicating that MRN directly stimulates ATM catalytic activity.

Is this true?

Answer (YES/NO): YES